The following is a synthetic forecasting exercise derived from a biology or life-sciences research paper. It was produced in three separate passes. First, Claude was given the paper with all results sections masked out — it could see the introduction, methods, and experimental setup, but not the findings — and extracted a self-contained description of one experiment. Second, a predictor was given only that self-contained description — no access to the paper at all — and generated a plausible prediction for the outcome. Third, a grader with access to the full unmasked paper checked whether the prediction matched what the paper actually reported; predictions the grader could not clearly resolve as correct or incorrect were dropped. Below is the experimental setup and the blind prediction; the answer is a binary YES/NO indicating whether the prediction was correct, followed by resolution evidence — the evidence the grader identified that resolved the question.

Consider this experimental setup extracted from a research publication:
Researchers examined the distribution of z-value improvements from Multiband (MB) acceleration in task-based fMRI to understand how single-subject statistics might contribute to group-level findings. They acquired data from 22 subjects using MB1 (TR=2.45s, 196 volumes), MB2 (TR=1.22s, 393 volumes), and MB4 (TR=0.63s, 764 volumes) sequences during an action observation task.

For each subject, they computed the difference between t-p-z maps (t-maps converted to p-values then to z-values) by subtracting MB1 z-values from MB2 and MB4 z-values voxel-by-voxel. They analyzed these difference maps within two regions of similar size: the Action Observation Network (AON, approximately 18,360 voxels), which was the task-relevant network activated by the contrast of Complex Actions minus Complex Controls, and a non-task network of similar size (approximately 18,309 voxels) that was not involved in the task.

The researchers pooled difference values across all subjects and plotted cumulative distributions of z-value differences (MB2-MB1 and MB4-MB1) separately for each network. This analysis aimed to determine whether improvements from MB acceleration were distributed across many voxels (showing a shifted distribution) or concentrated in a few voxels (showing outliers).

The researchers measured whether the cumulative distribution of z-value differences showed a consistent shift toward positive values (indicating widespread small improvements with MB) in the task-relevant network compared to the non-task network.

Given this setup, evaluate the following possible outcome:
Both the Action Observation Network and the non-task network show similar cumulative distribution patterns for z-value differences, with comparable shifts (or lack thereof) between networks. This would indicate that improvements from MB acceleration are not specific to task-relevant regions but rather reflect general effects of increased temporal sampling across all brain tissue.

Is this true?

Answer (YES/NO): NO